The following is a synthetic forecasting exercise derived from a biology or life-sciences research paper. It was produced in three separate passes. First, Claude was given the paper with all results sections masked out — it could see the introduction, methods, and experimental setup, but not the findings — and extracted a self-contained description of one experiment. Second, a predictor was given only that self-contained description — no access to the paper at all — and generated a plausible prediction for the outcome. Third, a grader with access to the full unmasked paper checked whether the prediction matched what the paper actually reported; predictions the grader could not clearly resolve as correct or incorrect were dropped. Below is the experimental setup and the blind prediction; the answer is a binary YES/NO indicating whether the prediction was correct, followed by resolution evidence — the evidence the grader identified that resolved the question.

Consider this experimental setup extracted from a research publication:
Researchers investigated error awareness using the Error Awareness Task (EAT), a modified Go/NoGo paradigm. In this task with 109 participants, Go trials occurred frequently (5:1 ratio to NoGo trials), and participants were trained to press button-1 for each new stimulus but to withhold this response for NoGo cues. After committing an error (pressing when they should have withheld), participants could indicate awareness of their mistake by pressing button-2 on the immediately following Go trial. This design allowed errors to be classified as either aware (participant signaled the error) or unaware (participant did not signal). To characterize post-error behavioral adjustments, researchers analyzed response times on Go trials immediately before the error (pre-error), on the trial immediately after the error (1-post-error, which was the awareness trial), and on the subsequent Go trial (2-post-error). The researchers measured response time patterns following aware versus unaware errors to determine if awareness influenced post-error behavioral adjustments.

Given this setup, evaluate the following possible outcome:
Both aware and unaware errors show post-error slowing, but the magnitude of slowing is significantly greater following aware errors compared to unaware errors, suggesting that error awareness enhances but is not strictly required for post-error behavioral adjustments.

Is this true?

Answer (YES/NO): NO